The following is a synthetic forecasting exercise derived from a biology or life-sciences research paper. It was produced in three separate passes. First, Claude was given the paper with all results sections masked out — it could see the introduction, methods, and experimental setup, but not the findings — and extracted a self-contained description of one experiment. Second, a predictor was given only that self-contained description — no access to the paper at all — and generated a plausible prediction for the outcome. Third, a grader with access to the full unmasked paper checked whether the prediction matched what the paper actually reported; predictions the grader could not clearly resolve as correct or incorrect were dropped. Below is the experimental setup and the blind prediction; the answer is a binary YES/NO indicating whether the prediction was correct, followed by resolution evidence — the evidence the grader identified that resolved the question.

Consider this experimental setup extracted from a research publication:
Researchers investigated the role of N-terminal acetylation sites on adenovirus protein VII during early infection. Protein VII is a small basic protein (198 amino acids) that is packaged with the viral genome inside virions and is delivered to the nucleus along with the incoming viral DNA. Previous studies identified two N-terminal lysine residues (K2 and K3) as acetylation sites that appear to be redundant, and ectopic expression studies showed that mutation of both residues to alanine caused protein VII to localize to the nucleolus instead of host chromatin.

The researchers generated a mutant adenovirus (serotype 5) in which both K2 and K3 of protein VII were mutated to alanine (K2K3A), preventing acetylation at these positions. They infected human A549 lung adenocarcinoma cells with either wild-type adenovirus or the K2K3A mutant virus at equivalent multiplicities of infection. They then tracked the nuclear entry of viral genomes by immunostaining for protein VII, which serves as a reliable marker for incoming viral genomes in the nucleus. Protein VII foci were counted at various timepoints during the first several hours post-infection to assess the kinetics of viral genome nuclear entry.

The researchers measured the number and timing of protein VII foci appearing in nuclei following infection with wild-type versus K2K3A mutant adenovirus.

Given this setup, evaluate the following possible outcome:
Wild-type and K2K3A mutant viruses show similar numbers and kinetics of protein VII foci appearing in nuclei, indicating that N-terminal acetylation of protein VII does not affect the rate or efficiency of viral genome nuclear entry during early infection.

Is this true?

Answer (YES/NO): NO